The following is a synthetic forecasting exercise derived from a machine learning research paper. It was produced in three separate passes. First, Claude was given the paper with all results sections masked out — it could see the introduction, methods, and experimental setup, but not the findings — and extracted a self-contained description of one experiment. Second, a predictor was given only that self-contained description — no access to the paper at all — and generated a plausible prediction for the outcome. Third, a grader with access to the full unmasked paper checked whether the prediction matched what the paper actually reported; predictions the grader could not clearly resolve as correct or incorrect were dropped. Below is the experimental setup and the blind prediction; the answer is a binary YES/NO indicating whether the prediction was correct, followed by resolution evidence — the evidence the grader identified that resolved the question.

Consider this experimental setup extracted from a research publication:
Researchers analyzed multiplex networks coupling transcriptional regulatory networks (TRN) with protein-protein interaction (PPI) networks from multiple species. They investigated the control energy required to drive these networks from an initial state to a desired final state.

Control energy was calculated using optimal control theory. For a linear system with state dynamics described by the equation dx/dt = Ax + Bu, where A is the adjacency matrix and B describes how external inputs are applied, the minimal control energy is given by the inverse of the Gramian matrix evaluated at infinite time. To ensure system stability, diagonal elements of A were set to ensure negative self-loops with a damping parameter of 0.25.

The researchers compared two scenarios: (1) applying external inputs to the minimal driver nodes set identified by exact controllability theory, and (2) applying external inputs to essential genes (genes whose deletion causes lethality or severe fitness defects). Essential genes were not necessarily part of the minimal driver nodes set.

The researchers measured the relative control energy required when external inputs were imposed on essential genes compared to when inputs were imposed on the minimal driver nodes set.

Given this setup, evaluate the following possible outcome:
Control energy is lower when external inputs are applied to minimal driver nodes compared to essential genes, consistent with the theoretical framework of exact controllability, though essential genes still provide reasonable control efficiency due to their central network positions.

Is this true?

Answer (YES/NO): NO